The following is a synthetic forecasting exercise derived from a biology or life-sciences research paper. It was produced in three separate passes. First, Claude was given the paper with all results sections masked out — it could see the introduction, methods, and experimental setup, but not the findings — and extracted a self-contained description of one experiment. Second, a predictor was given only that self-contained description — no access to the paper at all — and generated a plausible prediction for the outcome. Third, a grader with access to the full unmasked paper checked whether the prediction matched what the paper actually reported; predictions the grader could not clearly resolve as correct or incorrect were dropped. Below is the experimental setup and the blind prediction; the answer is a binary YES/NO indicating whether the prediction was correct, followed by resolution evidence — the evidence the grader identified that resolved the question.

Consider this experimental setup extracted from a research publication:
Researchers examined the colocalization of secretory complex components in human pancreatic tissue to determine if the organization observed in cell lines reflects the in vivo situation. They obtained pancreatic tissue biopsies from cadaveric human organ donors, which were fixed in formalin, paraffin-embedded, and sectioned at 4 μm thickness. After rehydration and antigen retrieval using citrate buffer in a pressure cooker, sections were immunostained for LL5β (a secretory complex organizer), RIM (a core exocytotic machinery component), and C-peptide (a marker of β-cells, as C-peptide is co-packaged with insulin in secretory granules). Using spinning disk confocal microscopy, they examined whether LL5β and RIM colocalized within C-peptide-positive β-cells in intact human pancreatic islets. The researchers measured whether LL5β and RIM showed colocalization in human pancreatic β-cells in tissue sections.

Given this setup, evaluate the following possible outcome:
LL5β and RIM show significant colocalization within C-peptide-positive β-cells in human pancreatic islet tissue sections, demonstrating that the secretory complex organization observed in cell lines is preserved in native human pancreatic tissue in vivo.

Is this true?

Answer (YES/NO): YES